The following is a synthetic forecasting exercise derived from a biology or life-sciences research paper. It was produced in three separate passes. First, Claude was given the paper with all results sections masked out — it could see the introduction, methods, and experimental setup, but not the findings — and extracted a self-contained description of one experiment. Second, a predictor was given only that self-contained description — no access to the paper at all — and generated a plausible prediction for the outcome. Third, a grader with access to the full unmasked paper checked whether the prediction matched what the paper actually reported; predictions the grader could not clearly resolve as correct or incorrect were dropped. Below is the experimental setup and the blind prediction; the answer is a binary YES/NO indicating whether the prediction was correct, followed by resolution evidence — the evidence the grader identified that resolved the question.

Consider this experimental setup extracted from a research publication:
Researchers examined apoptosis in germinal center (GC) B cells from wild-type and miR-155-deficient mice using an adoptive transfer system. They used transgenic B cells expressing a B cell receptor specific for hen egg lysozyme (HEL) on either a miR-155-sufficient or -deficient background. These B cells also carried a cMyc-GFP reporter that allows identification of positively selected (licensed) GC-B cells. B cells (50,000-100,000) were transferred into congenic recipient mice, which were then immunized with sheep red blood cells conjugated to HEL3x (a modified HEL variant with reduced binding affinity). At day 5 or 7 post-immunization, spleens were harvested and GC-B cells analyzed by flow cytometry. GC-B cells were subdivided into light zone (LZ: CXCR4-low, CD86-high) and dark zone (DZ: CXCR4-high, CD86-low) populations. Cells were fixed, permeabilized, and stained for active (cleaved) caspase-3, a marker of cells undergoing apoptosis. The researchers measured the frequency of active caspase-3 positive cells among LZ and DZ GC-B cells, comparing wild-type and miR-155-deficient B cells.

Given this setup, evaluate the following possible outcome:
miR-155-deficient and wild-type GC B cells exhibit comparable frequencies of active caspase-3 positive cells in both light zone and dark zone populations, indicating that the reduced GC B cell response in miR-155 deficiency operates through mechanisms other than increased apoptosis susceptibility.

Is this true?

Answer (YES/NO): NO